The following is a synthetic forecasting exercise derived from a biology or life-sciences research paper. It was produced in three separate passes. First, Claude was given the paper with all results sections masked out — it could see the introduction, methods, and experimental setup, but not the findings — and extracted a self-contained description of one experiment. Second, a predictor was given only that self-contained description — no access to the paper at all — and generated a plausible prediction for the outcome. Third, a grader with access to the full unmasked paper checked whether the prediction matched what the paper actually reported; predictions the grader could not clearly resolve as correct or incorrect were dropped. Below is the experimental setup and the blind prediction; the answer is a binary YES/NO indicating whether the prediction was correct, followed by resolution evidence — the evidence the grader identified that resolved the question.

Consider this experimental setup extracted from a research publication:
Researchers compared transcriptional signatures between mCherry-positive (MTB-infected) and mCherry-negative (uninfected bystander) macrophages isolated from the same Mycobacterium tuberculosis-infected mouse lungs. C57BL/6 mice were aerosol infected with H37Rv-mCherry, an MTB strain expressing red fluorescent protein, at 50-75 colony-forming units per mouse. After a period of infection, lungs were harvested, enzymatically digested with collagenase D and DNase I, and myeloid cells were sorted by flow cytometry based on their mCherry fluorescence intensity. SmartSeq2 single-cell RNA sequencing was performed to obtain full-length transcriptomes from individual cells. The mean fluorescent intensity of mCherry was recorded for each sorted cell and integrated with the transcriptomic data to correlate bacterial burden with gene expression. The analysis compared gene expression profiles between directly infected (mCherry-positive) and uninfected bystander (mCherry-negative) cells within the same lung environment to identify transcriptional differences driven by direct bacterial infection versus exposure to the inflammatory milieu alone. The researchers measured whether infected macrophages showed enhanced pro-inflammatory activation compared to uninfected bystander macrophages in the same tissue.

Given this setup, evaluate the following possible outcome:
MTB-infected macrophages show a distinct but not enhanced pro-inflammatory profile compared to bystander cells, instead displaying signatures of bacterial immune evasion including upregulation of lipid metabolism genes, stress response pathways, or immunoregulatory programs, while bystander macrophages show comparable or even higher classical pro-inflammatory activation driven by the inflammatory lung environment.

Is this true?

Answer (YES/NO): NO